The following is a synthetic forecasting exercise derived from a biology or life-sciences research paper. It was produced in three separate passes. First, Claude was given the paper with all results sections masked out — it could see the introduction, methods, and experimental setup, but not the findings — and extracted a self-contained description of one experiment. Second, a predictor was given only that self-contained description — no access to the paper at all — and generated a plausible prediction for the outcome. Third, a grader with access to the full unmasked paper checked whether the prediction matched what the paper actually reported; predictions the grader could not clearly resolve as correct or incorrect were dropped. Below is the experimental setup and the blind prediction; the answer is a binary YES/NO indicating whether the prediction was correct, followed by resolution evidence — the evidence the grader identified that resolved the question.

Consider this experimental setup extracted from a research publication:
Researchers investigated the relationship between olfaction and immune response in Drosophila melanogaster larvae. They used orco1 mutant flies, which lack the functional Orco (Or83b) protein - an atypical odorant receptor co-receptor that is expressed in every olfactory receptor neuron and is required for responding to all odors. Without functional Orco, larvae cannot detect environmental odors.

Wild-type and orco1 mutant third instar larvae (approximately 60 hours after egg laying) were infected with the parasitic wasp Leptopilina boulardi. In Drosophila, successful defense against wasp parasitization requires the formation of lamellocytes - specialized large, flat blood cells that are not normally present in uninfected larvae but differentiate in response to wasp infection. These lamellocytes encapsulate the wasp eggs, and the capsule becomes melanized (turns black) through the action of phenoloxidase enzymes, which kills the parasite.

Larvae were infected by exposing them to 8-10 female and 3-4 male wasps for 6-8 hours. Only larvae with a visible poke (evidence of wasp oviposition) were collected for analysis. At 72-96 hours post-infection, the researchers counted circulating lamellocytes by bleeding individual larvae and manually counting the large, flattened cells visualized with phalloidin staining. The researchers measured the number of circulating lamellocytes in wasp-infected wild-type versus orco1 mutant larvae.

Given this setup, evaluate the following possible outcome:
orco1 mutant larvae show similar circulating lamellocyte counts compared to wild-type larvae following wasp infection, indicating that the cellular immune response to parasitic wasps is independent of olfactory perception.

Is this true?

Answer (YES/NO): NO